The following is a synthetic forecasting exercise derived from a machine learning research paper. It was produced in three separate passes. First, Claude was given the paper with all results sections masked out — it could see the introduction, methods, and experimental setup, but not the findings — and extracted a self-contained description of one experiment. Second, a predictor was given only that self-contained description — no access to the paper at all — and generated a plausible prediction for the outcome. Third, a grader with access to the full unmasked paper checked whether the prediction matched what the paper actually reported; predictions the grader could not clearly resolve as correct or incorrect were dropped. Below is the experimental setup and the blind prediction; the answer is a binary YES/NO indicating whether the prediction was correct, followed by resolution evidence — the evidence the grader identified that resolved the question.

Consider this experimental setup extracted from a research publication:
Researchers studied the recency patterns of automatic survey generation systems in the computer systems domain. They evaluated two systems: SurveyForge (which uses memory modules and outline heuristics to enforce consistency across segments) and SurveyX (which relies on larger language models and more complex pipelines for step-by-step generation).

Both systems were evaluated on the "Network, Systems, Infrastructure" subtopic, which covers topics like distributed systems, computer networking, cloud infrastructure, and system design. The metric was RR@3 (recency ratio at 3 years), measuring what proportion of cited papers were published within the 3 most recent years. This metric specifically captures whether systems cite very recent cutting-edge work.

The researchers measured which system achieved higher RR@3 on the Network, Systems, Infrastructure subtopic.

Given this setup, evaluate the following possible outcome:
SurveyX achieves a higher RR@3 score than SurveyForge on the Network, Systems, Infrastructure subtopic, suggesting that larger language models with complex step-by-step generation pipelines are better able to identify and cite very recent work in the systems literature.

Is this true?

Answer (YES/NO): NO